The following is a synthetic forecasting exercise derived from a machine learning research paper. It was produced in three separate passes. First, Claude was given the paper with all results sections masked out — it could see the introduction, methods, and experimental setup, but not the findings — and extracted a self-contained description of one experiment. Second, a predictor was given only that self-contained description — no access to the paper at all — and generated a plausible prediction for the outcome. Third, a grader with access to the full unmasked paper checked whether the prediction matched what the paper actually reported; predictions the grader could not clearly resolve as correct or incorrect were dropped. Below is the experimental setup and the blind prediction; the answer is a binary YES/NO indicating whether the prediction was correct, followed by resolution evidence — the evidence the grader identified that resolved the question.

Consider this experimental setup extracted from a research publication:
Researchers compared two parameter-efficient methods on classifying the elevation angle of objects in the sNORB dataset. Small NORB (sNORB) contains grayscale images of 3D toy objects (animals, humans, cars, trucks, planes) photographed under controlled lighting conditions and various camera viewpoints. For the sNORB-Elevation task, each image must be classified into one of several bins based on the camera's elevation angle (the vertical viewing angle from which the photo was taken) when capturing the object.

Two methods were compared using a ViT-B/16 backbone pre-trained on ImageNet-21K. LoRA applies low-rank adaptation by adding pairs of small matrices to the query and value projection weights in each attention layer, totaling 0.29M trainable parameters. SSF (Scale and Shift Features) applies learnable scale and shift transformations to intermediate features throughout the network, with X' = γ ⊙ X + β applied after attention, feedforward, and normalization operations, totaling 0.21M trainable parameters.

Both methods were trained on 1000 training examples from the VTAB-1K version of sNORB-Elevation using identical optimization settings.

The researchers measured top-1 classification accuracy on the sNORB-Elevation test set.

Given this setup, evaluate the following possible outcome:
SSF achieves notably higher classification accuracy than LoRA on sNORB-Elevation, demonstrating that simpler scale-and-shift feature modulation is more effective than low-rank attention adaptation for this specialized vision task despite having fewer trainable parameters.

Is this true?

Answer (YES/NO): NO